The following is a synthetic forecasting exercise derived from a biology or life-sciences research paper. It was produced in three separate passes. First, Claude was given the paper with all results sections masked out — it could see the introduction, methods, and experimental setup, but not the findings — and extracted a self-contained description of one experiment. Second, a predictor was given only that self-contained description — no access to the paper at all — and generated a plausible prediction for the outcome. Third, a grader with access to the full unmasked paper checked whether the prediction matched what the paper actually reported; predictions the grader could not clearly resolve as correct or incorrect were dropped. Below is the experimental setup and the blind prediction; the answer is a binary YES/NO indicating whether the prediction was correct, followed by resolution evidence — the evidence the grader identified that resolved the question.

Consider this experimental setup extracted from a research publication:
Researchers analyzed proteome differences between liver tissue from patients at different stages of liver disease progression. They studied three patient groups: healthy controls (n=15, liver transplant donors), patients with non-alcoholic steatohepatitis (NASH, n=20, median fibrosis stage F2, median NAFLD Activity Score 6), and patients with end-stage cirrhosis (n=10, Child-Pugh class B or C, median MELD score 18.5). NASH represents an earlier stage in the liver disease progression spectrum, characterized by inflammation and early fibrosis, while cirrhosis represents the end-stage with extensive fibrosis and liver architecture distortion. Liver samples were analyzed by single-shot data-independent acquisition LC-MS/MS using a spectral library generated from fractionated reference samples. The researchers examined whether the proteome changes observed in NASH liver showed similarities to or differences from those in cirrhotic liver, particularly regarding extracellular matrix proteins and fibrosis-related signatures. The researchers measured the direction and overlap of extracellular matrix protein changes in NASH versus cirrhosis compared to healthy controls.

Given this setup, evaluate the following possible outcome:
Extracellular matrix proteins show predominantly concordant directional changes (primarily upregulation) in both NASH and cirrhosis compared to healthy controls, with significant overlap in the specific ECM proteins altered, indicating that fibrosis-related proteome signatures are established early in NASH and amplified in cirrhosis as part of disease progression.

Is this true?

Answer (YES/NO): NO